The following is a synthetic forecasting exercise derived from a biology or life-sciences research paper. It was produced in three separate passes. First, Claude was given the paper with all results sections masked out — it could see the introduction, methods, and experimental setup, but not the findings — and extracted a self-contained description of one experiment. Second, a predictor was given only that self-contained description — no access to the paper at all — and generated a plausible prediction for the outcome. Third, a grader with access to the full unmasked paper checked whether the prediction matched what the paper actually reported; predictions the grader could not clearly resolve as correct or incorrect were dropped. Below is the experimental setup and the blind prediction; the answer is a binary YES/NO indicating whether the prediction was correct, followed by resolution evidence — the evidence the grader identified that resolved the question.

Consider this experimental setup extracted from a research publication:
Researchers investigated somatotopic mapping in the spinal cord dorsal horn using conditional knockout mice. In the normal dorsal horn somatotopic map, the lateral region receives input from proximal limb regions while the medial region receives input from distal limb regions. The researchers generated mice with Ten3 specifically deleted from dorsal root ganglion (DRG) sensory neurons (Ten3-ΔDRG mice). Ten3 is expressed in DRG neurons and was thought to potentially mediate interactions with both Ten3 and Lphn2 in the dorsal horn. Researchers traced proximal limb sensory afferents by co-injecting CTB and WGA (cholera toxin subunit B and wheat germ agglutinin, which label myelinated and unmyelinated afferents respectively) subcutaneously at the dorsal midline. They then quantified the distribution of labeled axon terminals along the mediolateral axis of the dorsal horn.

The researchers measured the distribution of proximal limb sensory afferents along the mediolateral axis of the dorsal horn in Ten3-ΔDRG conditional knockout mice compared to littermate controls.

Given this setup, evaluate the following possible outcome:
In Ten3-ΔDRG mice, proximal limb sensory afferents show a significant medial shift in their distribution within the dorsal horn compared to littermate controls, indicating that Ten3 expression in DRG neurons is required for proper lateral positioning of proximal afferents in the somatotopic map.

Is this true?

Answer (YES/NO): NO